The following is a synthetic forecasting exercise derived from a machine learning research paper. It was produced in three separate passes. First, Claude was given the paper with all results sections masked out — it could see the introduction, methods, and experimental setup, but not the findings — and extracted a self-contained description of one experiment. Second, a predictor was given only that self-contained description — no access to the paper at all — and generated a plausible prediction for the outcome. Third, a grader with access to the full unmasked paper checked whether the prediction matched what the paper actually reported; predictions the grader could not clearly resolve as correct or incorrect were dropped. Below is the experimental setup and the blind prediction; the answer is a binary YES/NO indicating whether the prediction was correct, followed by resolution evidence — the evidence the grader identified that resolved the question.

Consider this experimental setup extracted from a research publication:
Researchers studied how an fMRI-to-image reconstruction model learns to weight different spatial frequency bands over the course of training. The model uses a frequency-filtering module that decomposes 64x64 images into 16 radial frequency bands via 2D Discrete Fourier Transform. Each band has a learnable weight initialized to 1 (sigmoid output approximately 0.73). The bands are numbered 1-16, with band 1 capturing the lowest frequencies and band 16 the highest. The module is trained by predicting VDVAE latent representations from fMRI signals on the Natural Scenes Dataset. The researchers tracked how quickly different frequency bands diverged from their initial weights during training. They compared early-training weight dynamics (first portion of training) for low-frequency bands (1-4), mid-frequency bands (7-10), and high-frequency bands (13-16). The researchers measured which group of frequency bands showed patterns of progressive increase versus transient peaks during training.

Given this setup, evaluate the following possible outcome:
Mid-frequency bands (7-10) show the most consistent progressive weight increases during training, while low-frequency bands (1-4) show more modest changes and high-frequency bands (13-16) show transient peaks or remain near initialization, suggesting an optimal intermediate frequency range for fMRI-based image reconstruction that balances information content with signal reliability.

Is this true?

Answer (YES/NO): NO